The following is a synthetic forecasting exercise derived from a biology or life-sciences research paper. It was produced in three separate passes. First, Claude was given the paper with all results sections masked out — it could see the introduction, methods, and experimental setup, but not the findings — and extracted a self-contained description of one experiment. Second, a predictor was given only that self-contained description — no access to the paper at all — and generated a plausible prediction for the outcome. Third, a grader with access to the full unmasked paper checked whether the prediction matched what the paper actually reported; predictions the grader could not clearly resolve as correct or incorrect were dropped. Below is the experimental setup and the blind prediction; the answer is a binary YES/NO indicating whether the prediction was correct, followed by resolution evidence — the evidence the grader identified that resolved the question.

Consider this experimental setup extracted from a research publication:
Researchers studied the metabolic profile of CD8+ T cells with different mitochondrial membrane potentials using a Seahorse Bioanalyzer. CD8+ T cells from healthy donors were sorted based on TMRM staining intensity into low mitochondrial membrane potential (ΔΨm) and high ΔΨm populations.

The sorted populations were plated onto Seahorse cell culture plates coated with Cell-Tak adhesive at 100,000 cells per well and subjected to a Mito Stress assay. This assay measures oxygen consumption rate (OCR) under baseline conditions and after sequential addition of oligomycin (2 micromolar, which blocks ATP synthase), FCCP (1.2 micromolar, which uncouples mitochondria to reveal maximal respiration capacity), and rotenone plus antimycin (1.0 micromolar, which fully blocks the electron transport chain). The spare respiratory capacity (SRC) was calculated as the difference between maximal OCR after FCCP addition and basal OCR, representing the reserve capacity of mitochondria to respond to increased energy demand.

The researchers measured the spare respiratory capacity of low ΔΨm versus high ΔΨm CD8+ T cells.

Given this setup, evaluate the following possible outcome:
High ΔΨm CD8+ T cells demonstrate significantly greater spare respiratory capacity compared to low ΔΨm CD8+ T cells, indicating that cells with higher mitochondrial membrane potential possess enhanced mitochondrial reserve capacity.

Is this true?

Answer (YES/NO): NO